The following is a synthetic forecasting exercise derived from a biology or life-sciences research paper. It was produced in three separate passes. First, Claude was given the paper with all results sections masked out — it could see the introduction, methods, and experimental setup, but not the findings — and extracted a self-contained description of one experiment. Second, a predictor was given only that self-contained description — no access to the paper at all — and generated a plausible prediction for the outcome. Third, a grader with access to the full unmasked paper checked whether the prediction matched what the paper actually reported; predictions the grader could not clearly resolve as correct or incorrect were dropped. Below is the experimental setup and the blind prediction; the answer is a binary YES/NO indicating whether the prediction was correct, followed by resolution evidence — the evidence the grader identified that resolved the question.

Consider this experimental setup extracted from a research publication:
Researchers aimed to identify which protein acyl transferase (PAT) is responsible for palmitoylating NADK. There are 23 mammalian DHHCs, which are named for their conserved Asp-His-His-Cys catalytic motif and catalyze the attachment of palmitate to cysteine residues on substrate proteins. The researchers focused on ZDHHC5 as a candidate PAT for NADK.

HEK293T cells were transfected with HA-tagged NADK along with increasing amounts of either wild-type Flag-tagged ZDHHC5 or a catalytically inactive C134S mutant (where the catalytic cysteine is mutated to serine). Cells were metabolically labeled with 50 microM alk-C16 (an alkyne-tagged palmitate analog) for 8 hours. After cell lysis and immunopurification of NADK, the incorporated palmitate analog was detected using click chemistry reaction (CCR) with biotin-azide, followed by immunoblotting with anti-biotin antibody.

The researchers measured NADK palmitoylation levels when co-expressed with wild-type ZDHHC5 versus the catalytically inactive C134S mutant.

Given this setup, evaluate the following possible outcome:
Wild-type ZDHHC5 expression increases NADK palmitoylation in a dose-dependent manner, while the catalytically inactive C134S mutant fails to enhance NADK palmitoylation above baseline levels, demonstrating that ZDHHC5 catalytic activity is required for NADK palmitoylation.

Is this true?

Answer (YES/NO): YES